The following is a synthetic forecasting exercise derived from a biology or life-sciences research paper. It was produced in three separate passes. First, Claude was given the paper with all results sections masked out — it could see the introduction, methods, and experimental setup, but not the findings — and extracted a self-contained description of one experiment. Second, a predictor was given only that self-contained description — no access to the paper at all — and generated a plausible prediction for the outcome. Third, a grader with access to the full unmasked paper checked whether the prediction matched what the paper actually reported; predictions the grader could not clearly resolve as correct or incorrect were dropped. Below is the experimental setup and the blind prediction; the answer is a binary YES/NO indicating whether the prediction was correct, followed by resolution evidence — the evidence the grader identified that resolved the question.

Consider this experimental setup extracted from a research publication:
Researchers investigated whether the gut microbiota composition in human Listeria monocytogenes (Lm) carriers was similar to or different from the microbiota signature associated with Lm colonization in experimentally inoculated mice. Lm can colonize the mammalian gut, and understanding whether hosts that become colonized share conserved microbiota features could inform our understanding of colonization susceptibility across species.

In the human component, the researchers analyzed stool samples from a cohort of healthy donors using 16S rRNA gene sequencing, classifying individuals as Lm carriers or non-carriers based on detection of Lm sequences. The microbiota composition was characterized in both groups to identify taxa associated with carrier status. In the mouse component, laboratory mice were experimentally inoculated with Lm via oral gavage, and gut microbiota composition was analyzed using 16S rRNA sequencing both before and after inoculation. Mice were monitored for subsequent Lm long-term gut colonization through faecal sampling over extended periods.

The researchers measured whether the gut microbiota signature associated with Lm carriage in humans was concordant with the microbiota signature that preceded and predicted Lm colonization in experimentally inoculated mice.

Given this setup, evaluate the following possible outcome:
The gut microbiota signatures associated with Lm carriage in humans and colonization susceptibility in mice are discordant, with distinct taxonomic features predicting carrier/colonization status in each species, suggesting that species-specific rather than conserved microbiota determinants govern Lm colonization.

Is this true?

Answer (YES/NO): NO